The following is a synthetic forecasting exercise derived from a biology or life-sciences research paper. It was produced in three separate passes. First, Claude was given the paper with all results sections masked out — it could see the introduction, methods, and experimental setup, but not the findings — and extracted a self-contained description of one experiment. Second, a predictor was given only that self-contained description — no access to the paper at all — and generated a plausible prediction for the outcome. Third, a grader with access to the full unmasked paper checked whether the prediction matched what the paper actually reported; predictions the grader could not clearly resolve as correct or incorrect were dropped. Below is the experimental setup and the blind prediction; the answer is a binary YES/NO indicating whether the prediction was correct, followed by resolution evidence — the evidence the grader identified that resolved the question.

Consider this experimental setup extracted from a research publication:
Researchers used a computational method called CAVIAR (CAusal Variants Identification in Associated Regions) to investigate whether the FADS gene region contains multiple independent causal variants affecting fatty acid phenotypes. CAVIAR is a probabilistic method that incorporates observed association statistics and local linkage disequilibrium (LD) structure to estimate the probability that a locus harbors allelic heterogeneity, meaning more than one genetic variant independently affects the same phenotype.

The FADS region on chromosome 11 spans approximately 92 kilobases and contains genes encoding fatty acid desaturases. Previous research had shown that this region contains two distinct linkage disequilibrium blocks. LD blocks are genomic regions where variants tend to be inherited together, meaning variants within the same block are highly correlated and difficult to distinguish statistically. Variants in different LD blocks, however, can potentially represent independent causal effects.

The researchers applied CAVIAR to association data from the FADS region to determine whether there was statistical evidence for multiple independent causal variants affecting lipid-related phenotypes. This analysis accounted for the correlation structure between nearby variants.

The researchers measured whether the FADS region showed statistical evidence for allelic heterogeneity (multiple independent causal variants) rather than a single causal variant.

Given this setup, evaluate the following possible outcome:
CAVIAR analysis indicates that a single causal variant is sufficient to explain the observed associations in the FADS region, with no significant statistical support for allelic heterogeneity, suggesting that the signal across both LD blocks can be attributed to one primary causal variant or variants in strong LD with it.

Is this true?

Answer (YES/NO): NO